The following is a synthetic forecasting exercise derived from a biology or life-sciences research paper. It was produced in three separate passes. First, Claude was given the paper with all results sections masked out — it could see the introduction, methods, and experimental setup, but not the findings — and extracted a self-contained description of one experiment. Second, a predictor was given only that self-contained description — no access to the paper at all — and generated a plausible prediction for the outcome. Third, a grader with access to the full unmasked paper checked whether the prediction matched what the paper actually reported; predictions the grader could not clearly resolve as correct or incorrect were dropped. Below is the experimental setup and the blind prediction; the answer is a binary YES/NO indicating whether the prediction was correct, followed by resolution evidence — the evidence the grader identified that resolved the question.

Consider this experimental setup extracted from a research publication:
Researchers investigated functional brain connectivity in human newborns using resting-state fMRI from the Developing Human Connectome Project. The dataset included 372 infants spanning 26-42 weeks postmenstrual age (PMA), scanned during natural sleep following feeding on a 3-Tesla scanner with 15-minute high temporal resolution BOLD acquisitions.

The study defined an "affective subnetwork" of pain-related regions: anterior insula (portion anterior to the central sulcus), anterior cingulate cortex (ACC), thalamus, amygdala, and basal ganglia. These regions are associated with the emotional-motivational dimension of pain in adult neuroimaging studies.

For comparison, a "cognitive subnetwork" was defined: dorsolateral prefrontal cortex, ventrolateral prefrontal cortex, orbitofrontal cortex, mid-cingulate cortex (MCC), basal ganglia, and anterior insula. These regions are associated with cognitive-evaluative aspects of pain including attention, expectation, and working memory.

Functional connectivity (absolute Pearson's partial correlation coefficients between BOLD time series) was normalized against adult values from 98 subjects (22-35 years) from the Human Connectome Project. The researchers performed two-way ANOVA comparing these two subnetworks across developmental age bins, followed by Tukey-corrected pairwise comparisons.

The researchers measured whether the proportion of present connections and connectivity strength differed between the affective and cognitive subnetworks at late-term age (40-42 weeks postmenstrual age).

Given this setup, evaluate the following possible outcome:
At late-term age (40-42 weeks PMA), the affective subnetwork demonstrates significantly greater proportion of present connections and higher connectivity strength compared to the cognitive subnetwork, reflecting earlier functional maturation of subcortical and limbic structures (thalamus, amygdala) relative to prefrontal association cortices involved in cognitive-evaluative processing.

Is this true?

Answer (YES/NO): YES